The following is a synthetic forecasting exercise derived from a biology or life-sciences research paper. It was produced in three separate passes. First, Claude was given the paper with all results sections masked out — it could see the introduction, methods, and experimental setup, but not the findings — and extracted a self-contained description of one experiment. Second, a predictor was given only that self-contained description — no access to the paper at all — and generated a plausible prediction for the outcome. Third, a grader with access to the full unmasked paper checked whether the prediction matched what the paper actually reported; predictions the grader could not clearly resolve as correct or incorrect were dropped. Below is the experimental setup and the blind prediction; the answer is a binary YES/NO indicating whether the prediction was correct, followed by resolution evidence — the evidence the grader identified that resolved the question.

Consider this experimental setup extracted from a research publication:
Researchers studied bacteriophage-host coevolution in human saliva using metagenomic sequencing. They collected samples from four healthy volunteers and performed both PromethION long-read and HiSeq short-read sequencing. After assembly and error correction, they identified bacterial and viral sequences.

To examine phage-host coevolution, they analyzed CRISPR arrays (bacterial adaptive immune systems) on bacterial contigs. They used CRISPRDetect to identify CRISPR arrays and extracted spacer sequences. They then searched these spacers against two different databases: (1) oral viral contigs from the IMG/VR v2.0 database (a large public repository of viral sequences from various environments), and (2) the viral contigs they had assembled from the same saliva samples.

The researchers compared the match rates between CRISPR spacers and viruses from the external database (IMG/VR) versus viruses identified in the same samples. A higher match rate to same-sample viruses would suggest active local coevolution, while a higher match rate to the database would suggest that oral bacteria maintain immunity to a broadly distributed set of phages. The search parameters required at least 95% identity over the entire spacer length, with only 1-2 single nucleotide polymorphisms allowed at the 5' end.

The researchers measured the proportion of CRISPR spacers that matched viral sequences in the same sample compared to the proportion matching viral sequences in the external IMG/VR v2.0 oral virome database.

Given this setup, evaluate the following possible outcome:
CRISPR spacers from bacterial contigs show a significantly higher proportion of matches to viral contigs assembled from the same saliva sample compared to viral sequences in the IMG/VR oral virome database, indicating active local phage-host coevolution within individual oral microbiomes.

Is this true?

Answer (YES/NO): NO